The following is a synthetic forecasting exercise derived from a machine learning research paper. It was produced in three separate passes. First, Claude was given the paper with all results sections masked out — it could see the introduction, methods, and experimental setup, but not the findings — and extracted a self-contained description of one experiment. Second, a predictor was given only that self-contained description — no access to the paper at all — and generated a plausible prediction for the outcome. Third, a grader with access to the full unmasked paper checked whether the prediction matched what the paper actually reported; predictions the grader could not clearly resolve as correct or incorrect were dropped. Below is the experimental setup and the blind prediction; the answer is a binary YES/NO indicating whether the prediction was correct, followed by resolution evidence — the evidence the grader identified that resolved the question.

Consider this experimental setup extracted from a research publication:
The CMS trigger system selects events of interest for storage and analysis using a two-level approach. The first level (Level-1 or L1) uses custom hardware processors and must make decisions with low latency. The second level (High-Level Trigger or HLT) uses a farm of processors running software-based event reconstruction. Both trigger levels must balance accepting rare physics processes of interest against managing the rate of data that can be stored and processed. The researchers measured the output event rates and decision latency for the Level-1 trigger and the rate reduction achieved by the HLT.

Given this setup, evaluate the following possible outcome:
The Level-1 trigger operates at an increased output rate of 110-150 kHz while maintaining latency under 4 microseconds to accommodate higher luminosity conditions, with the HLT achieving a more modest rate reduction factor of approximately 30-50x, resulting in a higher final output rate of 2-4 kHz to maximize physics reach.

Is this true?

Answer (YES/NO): NO